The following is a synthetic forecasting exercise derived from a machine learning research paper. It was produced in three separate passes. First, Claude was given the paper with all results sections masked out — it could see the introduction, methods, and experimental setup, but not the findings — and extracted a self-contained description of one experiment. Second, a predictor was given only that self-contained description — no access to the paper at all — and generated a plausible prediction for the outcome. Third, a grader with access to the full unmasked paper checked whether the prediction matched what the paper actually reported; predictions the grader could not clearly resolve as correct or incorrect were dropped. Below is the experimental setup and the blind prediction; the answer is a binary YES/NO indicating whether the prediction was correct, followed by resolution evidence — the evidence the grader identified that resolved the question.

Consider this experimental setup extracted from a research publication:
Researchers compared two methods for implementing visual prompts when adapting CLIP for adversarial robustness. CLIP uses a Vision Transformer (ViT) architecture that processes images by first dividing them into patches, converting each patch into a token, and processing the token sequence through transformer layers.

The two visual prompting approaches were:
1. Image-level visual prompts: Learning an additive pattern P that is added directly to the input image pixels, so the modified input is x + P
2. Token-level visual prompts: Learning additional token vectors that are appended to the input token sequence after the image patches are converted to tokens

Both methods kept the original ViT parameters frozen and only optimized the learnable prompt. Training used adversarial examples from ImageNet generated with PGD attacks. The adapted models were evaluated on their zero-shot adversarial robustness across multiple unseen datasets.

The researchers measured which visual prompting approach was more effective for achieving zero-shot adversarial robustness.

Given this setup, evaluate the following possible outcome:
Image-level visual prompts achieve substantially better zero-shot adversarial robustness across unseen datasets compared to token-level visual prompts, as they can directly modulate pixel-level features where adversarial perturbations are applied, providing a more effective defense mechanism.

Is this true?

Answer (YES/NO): NO